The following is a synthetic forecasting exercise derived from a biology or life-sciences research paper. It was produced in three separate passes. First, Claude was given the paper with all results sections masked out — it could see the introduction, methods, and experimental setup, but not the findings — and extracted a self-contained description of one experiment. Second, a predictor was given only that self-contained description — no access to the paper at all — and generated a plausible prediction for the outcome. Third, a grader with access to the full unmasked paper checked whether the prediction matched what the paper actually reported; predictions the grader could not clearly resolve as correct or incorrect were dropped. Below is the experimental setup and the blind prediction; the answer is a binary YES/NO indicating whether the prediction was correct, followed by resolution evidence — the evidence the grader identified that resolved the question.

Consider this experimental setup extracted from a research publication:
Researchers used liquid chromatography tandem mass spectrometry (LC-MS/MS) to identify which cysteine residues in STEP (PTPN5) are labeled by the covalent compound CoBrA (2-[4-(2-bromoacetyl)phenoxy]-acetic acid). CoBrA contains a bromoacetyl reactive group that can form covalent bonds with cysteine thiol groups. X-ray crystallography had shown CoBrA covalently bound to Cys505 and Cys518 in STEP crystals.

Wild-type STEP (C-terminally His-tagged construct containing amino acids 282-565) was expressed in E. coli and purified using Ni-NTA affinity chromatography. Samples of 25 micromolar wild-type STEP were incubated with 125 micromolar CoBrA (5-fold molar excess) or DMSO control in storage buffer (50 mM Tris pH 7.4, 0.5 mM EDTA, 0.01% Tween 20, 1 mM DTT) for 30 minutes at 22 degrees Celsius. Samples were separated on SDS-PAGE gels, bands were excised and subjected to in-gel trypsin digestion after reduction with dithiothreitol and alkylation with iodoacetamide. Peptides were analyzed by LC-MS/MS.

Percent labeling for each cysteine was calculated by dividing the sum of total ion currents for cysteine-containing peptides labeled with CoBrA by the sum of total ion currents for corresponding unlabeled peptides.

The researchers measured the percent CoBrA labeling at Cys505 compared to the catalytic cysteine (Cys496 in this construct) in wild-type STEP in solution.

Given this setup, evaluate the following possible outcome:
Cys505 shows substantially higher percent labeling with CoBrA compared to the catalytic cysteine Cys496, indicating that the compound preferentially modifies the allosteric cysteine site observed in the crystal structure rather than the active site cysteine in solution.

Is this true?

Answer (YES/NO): NO